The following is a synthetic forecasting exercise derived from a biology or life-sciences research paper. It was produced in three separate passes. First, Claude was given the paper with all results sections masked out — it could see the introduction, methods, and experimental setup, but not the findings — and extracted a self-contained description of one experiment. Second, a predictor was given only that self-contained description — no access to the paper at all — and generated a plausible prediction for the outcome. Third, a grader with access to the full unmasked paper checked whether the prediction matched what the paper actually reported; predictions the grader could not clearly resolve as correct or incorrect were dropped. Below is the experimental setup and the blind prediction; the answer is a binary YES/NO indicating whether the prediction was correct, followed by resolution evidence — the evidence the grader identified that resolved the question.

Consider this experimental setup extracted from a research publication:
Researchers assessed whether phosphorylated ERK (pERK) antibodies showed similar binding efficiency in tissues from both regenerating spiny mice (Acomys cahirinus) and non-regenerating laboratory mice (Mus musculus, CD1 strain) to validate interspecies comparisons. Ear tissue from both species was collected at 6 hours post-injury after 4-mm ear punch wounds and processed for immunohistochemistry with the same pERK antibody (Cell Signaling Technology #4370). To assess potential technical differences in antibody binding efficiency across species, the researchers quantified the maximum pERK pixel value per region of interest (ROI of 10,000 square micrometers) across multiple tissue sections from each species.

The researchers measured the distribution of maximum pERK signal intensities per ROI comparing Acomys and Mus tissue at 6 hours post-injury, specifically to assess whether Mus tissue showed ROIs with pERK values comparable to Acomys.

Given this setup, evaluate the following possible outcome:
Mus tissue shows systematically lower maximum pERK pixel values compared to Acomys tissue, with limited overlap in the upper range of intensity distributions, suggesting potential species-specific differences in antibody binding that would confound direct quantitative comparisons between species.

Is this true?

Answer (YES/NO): NO